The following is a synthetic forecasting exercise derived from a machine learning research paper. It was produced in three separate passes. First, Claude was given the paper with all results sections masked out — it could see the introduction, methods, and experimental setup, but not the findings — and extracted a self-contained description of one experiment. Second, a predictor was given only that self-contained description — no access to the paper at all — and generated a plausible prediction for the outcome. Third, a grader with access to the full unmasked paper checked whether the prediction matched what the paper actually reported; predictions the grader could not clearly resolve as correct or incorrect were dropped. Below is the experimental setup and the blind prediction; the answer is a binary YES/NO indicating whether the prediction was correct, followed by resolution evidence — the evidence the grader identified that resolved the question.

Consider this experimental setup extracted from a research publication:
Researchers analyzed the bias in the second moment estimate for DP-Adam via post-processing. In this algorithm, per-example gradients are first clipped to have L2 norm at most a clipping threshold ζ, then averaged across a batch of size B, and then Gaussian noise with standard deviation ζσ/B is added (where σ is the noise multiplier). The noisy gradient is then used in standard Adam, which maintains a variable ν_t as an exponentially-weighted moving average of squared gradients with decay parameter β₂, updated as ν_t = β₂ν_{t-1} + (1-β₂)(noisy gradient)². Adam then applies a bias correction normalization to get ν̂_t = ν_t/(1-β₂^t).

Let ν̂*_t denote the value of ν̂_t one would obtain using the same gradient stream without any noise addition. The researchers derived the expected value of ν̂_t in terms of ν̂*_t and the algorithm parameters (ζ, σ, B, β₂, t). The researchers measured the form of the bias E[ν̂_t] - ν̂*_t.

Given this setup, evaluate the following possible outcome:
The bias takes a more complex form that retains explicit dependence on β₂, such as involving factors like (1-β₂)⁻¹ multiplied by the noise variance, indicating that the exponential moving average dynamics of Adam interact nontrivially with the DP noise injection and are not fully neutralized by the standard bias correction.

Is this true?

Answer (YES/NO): NO